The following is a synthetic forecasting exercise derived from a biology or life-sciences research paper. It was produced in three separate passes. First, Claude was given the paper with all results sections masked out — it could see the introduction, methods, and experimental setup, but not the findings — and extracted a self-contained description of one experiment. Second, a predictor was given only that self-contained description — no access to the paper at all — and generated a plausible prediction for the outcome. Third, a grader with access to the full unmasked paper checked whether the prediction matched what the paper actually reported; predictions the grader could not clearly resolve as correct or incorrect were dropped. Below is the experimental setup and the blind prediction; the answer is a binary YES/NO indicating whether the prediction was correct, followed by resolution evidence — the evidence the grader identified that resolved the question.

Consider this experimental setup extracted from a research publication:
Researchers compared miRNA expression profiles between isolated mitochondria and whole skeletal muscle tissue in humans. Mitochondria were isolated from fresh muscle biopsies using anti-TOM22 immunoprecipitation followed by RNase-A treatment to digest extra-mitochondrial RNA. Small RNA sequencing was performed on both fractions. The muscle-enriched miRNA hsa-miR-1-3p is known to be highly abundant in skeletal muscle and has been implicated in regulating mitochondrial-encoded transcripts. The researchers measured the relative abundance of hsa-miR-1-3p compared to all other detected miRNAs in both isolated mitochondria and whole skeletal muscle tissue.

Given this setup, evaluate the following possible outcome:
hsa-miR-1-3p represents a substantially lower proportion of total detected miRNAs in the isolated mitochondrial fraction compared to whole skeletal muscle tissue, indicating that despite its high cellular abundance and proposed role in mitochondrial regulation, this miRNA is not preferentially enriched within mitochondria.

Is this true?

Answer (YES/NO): YES